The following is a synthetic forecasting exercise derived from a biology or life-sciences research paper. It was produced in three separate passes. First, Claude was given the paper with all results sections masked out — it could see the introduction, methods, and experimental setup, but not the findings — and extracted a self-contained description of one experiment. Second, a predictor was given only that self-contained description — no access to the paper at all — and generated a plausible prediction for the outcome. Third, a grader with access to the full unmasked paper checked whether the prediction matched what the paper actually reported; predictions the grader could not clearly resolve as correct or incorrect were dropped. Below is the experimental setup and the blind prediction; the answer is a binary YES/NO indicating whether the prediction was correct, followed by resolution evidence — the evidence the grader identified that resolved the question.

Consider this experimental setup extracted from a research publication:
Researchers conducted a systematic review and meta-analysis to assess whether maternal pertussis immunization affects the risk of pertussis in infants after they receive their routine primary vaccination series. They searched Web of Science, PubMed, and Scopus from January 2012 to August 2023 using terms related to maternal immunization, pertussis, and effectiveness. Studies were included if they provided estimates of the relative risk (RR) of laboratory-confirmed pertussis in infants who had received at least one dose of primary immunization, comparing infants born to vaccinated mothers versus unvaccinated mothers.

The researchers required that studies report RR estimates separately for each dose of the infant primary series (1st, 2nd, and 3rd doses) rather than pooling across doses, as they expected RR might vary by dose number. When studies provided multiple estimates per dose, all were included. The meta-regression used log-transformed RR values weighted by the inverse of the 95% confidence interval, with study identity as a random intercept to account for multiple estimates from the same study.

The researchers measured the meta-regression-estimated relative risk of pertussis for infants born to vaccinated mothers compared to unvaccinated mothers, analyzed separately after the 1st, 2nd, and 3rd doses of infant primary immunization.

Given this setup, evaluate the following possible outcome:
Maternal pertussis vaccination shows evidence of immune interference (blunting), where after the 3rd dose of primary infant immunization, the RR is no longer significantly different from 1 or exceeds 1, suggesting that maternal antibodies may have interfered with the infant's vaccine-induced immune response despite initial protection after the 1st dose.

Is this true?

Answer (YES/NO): NO